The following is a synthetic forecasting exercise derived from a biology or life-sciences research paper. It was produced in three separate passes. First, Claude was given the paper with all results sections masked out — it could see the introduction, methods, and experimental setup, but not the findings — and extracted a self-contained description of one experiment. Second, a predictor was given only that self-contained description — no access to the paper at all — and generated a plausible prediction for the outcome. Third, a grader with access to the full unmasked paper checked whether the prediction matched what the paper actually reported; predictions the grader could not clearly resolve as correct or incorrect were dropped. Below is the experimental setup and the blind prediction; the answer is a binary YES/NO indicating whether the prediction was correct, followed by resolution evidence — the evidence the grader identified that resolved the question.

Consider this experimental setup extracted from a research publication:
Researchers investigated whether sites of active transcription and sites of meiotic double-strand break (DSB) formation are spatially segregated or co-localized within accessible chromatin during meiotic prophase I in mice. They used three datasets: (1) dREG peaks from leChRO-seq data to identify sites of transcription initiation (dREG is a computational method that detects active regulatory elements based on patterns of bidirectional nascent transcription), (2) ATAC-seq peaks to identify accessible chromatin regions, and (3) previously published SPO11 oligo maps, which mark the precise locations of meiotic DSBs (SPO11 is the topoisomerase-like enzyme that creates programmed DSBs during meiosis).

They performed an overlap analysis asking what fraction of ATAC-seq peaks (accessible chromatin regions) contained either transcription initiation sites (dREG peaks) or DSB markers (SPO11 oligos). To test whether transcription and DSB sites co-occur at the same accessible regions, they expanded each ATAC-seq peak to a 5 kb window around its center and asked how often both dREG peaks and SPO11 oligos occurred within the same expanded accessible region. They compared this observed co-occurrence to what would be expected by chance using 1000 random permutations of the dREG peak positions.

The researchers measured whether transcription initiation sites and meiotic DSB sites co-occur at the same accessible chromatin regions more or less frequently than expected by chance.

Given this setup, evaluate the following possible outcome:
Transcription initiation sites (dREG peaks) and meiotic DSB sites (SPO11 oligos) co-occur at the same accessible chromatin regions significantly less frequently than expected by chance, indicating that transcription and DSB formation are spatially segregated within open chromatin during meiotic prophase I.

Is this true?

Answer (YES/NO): YES